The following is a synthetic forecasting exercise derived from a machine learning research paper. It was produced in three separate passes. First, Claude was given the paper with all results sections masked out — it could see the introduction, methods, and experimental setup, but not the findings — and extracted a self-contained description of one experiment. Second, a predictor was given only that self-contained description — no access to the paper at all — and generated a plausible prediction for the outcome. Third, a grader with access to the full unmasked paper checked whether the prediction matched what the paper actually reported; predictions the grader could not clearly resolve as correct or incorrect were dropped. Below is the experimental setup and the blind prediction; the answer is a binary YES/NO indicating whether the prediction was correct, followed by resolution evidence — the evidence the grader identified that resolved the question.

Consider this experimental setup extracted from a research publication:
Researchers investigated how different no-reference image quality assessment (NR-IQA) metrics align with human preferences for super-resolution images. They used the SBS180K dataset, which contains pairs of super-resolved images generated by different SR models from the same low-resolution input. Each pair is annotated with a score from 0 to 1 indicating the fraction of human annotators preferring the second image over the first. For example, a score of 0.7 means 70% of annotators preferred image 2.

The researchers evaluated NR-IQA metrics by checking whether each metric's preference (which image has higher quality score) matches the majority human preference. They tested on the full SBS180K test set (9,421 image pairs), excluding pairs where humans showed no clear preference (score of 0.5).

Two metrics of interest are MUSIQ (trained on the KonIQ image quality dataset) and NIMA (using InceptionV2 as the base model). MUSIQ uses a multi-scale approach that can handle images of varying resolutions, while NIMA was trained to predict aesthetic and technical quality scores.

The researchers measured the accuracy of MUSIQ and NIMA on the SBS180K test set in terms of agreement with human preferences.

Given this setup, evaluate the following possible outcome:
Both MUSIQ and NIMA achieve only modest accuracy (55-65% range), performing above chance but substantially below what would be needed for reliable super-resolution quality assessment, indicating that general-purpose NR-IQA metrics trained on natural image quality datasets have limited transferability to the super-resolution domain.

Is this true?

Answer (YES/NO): NO